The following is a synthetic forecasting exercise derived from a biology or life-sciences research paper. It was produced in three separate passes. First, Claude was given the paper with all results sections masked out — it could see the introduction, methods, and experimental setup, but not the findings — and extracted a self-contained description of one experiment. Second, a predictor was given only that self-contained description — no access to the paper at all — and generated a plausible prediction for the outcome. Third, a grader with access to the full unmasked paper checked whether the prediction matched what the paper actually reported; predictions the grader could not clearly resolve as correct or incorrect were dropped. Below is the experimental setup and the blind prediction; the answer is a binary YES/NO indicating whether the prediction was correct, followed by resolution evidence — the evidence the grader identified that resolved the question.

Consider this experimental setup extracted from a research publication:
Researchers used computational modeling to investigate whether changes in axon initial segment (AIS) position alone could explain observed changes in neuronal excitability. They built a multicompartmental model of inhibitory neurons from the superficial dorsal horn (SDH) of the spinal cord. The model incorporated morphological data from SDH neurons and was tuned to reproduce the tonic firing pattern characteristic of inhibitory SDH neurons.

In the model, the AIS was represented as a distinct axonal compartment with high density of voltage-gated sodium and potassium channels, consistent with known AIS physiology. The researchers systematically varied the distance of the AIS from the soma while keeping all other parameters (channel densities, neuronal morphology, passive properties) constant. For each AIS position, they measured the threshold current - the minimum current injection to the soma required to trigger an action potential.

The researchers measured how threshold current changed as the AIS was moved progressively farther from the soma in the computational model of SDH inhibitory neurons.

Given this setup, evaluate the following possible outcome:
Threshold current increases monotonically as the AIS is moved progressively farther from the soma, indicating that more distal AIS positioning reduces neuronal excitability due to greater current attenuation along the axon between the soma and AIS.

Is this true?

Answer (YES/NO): YES